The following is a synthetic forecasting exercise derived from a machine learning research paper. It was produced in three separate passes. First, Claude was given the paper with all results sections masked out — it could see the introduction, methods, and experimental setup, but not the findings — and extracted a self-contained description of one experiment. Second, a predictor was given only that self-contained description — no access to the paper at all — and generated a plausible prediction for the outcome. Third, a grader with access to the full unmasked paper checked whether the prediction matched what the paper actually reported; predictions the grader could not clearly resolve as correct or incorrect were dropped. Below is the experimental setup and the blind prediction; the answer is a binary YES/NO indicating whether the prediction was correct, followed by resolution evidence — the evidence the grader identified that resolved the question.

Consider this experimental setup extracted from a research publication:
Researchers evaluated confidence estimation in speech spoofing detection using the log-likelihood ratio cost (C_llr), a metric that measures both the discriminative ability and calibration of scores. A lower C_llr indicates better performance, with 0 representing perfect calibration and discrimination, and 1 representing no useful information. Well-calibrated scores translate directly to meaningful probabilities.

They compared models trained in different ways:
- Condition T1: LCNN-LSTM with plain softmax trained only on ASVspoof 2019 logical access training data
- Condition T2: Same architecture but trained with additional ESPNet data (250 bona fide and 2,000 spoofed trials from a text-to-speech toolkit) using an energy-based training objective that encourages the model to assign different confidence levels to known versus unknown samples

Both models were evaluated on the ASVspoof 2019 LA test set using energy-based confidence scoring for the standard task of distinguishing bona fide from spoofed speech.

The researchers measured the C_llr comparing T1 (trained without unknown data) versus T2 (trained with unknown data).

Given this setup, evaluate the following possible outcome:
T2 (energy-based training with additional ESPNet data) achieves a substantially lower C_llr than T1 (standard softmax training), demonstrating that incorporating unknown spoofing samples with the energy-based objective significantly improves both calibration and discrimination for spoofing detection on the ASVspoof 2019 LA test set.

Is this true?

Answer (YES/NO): NO